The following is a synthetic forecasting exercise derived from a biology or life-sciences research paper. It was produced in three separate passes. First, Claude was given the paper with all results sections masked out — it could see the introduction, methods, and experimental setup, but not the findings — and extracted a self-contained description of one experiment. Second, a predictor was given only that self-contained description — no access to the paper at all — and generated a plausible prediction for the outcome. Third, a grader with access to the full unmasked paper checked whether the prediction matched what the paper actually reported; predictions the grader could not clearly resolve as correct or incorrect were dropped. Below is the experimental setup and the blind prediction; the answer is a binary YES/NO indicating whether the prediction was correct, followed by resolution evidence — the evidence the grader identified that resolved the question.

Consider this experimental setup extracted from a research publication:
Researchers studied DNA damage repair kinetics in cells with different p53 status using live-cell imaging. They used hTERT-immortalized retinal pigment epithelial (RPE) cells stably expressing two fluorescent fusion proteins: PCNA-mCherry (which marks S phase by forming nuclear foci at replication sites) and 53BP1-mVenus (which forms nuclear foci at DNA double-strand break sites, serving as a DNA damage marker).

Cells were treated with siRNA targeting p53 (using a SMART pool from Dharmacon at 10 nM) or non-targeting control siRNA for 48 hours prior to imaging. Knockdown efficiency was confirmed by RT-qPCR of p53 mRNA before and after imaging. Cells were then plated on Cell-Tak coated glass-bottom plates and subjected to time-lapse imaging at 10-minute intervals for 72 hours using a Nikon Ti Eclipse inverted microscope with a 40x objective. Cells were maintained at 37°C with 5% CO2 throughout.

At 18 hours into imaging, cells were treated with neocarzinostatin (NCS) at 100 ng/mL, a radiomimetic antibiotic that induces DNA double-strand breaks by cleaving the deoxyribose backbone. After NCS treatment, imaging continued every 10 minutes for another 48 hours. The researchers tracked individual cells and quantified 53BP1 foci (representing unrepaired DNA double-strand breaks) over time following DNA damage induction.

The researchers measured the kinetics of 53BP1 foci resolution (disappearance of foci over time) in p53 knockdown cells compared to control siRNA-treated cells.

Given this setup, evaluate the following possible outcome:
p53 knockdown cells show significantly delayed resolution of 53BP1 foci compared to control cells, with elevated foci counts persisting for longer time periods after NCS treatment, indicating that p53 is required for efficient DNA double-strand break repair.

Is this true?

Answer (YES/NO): NO